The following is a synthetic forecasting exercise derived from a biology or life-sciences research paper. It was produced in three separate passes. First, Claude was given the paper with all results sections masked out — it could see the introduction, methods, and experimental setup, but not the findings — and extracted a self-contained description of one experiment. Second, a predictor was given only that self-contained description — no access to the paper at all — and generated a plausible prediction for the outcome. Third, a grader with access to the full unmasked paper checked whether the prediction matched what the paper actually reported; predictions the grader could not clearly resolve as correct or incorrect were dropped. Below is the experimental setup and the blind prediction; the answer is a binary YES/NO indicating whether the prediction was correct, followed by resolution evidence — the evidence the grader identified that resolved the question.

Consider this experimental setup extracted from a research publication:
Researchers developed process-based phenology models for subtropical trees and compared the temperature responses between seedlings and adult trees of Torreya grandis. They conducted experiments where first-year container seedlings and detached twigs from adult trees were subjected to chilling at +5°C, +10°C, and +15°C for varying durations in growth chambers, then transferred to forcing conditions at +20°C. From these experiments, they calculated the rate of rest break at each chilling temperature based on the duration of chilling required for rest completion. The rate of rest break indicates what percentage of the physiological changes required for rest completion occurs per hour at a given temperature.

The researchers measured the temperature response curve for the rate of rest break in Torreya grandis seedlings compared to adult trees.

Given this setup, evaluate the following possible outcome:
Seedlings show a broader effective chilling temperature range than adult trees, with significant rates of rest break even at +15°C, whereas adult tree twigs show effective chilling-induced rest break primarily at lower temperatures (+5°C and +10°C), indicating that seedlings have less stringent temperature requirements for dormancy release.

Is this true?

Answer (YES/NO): YES